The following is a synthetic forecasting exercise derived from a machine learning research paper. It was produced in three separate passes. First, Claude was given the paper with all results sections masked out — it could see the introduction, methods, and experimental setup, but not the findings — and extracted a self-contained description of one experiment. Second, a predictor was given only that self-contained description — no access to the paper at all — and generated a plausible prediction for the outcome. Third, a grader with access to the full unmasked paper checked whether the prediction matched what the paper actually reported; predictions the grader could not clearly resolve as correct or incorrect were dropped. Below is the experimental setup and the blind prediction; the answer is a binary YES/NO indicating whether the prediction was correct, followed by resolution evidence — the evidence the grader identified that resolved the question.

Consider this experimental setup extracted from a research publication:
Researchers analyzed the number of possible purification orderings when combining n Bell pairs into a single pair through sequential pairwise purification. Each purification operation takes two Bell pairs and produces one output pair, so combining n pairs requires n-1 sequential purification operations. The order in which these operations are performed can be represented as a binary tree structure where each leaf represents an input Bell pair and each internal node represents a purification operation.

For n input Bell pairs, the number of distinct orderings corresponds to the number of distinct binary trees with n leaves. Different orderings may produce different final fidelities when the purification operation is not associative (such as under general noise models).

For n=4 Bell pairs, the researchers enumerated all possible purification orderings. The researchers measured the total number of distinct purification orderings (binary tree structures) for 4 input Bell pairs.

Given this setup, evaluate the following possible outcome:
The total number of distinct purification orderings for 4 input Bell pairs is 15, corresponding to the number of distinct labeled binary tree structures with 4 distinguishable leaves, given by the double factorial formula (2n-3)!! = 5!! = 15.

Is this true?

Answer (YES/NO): YES